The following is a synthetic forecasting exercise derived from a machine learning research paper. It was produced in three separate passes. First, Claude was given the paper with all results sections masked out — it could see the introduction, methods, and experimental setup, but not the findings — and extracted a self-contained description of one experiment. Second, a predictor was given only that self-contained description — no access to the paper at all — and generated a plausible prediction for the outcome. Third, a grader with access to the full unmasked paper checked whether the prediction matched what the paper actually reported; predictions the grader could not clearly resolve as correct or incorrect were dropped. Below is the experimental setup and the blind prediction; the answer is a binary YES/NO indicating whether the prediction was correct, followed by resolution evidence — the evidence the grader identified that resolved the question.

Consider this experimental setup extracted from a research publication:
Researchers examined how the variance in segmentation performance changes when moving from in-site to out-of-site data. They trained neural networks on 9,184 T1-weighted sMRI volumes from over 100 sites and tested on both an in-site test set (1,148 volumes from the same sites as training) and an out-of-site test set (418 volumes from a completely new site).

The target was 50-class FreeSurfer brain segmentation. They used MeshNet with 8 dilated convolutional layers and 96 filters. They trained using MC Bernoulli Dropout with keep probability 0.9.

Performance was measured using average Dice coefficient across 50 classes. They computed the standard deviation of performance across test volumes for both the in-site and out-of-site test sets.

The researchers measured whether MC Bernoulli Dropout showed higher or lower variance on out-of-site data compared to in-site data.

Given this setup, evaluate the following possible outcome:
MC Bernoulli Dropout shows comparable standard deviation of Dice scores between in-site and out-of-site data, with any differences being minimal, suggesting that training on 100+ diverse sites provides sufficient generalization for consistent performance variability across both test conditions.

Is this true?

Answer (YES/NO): YES